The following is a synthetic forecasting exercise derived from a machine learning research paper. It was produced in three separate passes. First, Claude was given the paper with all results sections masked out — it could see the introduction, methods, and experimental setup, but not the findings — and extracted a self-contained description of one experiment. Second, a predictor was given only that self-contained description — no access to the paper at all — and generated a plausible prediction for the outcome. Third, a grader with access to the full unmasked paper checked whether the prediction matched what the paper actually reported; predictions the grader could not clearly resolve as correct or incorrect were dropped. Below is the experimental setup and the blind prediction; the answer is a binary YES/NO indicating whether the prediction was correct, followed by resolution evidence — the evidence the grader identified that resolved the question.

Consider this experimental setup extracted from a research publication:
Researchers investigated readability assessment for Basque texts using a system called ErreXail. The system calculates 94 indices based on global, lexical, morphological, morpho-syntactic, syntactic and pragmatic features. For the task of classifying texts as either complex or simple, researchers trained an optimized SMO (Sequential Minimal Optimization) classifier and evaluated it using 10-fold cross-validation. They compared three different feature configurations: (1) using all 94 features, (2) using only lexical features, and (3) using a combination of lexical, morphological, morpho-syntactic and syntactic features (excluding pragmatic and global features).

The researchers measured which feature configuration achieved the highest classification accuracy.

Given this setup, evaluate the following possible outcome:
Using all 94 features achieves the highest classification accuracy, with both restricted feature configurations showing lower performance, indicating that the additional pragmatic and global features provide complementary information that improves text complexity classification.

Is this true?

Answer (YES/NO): NO